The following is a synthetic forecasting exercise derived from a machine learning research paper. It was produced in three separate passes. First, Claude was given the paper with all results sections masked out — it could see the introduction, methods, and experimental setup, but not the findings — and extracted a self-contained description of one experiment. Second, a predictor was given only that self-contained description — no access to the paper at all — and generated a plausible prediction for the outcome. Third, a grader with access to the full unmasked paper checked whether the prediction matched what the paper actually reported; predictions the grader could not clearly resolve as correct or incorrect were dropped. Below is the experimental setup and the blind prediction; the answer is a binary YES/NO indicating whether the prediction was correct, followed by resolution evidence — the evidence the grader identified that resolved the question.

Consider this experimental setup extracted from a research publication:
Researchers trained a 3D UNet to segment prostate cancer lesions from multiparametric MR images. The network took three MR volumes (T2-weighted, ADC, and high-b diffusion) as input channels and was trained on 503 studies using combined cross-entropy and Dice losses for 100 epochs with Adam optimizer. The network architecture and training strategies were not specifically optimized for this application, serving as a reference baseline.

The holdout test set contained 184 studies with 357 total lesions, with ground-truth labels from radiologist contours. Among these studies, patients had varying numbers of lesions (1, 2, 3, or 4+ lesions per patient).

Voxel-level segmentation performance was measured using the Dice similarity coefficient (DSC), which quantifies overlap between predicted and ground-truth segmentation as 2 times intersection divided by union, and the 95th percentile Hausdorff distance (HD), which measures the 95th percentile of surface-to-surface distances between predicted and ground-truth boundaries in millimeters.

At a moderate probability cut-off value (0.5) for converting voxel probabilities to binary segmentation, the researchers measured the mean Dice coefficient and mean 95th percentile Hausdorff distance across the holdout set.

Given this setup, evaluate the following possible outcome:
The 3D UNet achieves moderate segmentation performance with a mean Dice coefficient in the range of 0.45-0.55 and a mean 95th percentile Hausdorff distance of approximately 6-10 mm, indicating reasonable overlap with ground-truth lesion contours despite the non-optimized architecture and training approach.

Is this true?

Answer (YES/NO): NO